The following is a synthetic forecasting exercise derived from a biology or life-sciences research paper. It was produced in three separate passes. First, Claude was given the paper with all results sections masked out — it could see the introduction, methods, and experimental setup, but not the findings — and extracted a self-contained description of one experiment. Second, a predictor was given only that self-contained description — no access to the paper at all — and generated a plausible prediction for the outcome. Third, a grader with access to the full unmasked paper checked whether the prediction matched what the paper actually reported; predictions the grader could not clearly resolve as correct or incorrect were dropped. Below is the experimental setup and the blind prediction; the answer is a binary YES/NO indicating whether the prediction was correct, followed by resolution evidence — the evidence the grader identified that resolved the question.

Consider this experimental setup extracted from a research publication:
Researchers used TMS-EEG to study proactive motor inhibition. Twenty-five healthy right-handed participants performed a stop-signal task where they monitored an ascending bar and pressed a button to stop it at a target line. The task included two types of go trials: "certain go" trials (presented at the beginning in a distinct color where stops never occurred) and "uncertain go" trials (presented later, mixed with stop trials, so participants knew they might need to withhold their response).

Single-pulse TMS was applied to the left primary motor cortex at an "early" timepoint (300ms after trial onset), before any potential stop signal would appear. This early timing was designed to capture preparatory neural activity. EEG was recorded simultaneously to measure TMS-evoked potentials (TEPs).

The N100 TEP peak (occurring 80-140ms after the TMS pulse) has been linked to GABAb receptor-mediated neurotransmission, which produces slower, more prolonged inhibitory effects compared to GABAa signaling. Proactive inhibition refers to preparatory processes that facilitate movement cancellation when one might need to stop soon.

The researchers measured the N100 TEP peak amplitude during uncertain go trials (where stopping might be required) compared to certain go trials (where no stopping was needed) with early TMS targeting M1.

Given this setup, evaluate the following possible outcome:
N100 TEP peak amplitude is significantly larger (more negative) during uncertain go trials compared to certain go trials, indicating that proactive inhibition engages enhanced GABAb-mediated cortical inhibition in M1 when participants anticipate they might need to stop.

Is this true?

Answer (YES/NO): NO